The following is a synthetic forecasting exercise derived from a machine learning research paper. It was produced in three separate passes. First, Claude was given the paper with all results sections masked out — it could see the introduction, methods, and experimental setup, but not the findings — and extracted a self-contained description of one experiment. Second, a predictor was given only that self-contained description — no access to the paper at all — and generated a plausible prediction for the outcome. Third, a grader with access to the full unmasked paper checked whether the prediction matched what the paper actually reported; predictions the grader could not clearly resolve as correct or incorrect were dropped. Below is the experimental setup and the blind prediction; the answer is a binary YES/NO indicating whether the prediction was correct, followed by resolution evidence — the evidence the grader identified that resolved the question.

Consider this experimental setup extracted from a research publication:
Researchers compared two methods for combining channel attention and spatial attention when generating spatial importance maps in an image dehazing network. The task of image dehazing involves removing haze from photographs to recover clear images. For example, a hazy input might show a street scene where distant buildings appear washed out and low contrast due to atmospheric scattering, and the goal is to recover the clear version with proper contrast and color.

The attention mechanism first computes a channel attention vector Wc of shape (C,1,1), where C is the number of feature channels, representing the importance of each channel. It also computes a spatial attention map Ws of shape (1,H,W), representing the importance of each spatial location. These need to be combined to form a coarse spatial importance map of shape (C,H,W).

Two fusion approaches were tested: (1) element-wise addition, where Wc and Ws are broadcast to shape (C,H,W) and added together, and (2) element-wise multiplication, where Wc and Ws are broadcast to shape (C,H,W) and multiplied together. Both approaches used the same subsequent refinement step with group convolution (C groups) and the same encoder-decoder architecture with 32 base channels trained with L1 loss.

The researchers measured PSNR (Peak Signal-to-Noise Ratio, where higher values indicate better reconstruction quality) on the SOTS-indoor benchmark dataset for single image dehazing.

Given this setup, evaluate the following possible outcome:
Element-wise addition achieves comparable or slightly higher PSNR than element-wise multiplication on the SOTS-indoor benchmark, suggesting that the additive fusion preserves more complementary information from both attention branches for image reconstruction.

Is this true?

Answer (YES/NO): YES